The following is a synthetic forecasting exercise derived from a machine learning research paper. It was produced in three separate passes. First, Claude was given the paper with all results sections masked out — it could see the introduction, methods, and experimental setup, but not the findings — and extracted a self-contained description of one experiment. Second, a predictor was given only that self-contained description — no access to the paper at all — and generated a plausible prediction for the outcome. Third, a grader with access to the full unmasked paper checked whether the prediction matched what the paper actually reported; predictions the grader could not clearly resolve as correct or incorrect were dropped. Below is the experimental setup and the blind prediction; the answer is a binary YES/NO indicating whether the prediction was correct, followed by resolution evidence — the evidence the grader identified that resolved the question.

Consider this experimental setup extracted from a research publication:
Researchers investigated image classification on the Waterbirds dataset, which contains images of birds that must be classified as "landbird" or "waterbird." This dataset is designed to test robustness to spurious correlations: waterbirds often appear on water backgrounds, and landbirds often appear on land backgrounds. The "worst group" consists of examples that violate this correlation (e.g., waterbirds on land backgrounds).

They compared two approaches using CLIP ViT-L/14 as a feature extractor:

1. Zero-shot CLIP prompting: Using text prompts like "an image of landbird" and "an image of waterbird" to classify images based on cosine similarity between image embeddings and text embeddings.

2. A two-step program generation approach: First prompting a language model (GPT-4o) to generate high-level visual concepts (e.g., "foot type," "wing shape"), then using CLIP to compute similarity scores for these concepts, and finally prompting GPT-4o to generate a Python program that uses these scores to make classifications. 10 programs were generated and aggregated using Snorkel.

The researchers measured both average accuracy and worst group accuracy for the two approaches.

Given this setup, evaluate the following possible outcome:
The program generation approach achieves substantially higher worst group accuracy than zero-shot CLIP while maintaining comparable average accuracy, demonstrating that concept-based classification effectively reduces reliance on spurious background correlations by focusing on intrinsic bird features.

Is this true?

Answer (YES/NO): NO